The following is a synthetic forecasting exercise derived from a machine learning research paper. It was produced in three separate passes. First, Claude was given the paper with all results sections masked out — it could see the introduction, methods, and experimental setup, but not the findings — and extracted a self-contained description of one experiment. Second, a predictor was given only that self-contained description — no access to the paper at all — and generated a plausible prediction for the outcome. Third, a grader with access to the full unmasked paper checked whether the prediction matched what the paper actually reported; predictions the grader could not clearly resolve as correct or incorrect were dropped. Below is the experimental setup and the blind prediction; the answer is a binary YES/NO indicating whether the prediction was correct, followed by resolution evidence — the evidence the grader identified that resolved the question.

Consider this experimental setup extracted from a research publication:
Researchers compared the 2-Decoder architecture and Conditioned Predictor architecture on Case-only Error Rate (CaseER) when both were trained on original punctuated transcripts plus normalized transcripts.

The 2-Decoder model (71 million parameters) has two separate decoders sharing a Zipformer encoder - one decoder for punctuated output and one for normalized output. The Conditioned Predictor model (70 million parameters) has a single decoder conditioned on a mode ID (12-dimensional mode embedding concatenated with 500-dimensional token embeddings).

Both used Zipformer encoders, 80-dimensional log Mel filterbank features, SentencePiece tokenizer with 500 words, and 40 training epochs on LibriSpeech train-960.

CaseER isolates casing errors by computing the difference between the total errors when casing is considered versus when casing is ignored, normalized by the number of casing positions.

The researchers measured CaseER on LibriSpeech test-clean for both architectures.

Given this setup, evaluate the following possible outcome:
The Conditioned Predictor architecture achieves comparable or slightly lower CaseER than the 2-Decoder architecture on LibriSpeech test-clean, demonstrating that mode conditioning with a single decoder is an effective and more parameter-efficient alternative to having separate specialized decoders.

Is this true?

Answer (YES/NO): NO